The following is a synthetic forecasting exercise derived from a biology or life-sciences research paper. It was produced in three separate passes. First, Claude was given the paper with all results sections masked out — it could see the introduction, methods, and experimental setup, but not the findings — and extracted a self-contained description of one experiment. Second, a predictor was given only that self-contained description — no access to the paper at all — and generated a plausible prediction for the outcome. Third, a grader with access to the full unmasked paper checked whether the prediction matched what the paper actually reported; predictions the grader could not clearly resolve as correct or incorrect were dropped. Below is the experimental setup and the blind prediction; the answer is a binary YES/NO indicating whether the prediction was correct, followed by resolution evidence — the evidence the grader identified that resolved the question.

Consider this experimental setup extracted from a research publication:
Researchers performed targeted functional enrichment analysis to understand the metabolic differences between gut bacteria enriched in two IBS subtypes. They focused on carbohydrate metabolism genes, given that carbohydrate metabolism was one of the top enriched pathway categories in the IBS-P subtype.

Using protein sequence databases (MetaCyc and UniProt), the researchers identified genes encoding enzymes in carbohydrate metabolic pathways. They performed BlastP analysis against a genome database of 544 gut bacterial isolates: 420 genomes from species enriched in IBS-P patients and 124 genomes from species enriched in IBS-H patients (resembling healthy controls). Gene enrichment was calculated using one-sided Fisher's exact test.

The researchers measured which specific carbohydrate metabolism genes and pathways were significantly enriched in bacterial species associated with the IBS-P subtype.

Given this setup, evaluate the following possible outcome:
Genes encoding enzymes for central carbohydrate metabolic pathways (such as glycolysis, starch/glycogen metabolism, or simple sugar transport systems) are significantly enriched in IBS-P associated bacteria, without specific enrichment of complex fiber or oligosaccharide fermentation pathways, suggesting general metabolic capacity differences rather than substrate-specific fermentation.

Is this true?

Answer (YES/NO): NO